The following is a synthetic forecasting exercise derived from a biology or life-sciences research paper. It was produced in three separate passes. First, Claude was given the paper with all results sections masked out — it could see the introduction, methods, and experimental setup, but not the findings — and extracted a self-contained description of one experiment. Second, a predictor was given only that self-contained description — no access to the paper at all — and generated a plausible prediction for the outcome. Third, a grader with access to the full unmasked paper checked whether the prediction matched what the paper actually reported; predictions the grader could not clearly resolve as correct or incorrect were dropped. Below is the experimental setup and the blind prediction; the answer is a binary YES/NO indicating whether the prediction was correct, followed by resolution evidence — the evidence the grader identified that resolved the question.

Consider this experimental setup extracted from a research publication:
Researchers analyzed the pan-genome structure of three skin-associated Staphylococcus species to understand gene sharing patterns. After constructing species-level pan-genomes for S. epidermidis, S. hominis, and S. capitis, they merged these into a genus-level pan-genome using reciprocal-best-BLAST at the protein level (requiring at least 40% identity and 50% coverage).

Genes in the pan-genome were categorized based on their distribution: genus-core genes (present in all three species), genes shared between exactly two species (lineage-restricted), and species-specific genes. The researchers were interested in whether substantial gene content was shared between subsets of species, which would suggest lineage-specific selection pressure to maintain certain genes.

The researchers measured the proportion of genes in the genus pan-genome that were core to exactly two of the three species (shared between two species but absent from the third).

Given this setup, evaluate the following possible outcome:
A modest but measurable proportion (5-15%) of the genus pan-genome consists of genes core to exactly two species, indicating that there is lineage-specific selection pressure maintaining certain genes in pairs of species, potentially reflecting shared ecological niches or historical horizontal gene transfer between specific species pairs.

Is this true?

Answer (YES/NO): NO